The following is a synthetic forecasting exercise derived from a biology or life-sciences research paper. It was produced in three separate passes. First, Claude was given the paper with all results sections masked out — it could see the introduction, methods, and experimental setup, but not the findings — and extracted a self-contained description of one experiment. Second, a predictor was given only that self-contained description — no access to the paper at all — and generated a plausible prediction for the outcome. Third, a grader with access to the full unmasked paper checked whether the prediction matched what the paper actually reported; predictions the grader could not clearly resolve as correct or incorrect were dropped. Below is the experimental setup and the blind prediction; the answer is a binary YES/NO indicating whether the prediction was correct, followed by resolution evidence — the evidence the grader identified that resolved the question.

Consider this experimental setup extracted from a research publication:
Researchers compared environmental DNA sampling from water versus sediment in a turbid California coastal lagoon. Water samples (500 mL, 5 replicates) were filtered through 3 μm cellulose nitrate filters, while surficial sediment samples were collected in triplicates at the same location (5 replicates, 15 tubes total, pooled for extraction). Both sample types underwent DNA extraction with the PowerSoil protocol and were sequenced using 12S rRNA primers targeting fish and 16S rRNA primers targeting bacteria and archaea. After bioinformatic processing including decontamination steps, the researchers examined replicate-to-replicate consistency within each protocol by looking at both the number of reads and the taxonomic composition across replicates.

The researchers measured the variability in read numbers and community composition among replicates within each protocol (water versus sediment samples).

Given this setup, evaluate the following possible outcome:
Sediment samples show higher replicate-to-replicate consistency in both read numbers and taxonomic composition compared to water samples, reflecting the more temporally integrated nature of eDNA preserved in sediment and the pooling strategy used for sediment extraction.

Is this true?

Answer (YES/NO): NO